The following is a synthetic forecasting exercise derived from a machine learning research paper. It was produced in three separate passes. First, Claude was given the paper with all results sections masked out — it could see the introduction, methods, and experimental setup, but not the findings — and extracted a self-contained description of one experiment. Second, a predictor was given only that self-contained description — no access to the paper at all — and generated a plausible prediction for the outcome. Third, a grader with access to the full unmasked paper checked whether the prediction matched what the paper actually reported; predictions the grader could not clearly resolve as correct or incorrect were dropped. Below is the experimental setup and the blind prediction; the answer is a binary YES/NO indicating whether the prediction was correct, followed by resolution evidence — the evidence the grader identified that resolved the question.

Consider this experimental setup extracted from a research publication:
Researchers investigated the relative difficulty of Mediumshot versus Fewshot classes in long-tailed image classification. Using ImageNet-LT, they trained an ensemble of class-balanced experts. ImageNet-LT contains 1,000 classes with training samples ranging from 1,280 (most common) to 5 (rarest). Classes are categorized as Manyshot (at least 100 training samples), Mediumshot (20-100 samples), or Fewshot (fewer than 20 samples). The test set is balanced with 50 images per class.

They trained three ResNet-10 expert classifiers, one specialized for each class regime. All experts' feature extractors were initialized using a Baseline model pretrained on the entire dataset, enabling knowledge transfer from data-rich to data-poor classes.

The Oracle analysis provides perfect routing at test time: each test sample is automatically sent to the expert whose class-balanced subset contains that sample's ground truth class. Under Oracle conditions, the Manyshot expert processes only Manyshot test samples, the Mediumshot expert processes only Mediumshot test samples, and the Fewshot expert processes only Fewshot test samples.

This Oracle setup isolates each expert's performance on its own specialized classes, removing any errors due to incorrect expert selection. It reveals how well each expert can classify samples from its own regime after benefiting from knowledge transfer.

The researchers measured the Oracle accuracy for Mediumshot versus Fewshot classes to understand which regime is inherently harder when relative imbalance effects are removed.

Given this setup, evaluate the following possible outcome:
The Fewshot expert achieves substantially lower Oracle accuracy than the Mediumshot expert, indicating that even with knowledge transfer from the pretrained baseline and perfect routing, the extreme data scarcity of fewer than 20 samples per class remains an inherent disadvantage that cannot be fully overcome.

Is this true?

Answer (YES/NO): NO